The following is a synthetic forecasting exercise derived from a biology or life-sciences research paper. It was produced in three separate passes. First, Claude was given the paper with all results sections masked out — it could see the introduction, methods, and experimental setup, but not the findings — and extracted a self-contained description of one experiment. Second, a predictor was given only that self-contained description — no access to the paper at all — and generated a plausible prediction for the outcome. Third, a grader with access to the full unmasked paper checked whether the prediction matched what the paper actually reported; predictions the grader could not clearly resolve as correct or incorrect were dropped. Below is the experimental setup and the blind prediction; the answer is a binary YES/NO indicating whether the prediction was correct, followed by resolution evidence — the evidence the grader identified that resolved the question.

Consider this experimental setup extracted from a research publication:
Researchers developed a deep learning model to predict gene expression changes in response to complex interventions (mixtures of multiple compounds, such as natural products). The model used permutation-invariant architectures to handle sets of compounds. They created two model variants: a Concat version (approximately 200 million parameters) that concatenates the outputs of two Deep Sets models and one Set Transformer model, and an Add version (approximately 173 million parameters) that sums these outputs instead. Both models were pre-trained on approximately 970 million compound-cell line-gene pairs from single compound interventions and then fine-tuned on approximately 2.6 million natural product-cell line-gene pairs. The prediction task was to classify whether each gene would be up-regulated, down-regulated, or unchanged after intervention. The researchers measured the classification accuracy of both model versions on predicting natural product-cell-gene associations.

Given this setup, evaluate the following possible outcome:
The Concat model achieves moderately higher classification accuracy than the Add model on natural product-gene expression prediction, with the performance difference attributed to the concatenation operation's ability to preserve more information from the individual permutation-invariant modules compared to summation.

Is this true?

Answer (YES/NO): NO